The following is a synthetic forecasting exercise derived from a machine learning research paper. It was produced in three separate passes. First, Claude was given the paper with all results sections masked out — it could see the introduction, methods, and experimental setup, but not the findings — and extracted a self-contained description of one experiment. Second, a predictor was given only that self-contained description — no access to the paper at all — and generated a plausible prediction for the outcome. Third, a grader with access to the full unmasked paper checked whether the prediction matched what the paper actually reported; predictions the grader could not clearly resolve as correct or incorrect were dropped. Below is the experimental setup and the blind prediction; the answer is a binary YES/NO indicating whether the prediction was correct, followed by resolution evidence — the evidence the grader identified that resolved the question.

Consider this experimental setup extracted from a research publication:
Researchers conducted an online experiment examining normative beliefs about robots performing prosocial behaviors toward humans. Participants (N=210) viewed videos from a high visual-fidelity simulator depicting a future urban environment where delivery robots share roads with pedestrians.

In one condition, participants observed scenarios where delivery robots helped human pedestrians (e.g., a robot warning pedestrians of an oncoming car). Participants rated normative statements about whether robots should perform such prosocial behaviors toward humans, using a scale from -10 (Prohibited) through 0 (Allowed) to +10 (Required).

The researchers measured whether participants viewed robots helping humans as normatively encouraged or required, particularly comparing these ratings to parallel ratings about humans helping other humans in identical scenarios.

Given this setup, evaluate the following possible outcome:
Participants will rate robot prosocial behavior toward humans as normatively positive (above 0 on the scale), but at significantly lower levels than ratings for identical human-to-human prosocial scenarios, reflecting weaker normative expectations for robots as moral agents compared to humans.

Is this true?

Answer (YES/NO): YES